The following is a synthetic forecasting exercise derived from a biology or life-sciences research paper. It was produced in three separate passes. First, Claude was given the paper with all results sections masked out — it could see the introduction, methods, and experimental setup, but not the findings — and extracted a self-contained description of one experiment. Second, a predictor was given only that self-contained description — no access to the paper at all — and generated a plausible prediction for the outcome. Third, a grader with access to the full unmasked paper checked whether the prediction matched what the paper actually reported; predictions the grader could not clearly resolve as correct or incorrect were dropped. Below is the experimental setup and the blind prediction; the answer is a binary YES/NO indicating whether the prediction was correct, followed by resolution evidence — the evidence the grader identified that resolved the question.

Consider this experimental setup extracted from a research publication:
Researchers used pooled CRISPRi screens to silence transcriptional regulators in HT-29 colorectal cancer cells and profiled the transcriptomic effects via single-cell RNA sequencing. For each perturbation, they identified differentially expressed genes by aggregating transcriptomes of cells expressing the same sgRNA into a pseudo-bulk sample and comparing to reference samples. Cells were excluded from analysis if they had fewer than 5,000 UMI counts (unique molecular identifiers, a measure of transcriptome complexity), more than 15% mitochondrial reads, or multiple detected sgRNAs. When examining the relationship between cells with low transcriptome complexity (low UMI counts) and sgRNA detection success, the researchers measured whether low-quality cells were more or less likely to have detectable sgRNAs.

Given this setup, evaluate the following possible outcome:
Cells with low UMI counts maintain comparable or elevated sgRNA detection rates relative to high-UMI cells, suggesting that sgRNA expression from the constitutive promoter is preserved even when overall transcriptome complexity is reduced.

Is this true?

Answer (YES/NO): NO